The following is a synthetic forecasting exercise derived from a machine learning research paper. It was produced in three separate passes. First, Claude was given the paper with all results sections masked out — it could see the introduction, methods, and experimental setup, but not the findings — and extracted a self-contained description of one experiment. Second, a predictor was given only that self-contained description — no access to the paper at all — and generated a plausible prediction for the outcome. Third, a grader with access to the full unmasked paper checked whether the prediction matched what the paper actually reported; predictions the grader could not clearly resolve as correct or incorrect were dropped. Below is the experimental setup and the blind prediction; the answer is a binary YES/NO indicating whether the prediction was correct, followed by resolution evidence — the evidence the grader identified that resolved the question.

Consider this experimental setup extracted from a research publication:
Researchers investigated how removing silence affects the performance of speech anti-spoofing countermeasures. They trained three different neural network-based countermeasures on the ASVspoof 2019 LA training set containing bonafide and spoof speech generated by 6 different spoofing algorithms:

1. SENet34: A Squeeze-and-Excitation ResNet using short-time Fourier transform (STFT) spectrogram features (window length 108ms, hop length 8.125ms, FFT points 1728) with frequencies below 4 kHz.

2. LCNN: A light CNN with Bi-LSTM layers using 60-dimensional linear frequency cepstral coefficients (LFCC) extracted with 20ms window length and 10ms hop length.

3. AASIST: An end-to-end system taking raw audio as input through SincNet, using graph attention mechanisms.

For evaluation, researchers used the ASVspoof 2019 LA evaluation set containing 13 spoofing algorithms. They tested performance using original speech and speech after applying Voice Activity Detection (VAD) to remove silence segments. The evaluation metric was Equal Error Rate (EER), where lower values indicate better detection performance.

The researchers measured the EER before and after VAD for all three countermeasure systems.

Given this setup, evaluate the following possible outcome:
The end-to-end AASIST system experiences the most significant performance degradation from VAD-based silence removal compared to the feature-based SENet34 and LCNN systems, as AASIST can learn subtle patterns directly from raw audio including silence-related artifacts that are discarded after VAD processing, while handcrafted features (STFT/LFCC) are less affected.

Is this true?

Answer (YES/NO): NO